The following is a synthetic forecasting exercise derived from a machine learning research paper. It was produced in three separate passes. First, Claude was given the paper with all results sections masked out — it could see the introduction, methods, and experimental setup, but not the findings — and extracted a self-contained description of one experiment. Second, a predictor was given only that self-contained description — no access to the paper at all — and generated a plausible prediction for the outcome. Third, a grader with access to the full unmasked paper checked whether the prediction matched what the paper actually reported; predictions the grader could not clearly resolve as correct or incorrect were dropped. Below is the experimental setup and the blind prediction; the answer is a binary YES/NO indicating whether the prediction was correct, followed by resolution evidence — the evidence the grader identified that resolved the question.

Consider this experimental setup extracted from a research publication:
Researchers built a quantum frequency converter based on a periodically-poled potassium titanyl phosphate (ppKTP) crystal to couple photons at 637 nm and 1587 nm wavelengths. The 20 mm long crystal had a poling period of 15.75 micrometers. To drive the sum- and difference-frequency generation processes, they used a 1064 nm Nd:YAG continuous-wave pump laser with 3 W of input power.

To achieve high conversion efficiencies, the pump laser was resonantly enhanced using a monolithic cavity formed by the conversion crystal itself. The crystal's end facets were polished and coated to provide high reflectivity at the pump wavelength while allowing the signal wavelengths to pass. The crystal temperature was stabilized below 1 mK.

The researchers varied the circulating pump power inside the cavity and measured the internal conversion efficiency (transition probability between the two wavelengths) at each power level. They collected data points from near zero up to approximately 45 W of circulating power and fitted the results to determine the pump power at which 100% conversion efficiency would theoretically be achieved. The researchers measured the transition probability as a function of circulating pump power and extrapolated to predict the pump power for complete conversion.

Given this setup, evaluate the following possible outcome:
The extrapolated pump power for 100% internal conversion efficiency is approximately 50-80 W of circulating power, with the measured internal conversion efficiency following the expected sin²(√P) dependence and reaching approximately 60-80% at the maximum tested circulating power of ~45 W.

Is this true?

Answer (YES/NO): NO